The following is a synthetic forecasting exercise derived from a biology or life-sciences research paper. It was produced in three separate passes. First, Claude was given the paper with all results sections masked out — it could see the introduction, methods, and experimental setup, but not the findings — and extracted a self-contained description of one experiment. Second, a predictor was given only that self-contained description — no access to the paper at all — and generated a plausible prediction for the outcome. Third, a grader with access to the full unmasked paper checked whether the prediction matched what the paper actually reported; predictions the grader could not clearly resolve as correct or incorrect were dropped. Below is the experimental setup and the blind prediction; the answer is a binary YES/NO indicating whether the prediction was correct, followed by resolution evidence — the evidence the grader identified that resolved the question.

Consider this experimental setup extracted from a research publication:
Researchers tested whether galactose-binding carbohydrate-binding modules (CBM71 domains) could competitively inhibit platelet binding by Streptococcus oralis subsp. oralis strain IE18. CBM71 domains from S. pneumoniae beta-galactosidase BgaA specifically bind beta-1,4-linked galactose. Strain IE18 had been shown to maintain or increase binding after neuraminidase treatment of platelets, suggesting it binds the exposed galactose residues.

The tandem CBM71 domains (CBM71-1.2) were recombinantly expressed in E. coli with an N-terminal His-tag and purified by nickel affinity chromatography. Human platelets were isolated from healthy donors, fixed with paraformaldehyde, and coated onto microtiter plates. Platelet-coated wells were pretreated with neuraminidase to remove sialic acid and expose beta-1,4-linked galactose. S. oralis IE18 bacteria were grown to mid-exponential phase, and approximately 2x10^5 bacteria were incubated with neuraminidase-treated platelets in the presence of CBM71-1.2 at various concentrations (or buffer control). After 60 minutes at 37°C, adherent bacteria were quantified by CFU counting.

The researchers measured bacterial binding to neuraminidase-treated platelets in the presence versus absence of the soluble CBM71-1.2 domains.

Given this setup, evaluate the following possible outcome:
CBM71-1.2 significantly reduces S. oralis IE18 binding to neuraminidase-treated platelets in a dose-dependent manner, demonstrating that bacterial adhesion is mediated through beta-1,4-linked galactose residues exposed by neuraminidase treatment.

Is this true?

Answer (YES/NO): NO